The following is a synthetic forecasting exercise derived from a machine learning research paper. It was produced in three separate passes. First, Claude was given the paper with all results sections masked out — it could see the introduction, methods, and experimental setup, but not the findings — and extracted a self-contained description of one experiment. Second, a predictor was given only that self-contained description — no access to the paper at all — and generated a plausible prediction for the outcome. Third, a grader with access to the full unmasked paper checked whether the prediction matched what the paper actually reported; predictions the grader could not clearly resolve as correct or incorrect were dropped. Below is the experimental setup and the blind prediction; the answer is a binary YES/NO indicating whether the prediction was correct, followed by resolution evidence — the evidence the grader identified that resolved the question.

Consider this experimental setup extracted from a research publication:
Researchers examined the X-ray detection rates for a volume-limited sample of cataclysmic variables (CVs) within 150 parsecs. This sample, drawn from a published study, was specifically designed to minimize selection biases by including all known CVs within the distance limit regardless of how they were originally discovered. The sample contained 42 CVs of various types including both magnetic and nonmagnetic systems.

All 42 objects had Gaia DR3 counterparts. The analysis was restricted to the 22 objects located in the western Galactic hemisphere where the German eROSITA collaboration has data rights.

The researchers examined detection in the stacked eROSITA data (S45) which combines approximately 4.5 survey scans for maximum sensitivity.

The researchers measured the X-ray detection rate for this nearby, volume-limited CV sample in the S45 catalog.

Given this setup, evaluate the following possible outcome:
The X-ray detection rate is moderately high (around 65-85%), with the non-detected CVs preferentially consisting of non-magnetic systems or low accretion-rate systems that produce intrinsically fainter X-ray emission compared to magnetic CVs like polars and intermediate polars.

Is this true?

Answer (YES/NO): NO